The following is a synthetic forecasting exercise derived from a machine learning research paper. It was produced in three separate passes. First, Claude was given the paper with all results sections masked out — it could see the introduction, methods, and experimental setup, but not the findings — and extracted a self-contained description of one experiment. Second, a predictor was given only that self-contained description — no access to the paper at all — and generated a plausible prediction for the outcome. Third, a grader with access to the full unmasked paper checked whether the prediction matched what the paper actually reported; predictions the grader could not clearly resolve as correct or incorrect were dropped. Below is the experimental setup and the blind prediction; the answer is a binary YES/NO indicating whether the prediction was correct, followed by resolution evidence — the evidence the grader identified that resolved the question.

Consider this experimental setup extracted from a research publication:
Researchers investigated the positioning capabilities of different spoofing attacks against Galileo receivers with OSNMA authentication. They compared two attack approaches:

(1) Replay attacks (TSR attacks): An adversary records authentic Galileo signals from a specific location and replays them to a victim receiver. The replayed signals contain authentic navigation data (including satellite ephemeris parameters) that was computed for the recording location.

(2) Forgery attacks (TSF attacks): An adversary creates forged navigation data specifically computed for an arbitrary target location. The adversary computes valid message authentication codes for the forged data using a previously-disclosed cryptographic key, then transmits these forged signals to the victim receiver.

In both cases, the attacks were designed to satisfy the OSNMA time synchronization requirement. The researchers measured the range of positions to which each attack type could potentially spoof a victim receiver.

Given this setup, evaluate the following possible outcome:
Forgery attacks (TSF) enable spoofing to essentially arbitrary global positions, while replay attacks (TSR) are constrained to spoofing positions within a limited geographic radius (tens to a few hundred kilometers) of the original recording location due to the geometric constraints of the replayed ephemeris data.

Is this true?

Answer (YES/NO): NO